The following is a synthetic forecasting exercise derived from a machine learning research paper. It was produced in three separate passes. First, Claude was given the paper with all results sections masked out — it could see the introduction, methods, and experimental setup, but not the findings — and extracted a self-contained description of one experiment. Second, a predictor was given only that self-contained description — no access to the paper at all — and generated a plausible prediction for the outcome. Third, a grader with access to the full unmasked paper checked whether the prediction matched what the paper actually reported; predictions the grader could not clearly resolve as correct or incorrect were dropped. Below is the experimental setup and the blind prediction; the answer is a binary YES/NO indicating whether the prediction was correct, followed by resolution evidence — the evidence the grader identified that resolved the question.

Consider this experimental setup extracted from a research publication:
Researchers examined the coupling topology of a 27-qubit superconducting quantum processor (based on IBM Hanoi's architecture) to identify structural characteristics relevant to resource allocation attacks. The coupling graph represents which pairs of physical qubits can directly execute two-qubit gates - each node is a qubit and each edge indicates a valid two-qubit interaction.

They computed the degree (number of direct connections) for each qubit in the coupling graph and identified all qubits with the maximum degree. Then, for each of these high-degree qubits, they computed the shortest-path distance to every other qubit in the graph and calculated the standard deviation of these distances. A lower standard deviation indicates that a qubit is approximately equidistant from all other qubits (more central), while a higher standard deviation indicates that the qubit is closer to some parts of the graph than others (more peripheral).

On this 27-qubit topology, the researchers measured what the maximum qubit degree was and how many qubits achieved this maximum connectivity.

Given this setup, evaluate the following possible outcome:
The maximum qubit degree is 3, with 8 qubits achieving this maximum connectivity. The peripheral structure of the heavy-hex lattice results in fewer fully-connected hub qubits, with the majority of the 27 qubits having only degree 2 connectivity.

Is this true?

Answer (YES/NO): YES